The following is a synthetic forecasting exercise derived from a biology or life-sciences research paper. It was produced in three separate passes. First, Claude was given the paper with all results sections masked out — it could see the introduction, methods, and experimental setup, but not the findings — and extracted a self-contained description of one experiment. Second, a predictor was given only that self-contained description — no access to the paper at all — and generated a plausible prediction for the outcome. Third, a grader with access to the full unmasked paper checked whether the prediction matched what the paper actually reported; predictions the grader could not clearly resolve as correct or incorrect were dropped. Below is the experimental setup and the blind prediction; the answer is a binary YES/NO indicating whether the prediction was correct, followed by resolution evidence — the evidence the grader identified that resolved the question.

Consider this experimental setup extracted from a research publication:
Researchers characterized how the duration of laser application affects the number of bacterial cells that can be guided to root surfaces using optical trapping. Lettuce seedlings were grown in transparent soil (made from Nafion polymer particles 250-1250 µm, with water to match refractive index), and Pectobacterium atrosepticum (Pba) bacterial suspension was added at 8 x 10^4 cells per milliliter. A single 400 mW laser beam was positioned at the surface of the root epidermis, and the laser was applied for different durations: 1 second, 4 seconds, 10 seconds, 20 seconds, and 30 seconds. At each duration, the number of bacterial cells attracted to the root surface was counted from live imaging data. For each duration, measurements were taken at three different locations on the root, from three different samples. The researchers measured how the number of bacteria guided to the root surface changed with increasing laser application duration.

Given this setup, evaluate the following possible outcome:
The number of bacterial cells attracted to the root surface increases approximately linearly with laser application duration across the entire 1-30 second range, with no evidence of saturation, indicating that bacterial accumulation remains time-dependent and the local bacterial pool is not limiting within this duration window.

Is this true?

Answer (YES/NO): YES